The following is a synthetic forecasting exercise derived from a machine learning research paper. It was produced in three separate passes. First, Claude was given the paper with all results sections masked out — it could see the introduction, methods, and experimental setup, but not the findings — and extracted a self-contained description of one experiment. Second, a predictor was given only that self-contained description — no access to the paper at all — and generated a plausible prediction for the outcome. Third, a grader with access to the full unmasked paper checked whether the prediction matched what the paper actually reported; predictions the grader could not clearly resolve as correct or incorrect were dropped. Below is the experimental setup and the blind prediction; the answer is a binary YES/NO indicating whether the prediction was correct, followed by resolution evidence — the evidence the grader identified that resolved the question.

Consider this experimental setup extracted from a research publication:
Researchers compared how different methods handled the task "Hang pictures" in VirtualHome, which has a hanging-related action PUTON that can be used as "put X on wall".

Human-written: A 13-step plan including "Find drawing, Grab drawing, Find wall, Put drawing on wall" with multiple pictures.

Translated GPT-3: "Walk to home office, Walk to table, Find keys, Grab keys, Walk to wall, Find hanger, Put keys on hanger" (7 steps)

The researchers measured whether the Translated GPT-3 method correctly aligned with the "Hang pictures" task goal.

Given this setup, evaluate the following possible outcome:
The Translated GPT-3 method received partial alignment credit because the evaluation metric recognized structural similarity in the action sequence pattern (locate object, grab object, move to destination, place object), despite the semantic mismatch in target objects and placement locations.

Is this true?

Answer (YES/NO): NO